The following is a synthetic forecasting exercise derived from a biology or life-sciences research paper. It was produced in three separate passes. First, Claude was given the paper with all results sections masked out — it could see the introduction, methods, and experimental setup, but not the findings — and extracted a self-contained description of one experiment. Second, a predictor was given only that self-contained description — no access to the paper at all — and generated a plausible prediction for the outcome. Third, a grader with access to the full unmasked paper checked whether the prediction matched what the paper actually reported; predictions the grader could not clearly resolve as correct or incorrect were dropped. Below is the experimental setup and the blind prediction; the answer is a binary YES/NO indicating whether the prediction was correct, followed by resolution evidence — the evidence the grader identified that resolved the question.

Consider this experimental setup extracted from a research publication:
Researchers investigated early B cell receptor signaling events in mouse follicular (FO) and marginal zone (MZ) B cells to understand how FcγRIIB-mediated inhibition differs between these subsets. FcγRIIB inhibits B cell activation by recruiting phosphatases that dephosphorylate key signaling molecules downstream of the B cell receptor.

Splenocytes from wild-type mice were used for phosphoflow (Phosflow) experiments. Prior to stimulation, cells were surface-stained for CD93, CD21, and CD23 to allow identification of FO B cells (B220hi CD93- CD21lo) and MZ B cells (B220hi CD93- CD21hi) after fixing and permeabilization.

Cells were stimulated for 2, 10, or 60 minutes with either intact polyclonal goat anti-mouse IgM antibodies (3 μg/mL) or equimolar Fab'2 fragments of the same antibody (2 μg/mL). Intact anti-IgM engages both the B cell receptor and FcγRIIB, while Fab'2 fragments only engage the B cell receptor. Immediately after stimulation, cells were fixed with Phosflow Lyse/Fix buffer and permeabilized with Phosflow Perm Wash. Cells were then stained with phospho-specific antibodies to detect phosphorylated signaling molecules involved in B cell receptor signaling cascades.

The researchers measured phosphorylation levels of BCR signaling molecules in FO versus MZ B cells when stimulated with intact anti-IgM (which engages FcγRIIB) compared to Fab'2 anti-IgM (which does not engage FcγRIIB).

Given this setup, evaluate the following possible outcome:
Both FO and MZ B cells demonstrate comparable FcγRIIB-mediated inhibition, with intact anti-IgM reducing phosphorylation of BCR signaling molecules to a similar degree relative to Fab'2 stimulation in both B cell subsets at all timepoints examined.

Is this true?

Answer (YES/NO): NO